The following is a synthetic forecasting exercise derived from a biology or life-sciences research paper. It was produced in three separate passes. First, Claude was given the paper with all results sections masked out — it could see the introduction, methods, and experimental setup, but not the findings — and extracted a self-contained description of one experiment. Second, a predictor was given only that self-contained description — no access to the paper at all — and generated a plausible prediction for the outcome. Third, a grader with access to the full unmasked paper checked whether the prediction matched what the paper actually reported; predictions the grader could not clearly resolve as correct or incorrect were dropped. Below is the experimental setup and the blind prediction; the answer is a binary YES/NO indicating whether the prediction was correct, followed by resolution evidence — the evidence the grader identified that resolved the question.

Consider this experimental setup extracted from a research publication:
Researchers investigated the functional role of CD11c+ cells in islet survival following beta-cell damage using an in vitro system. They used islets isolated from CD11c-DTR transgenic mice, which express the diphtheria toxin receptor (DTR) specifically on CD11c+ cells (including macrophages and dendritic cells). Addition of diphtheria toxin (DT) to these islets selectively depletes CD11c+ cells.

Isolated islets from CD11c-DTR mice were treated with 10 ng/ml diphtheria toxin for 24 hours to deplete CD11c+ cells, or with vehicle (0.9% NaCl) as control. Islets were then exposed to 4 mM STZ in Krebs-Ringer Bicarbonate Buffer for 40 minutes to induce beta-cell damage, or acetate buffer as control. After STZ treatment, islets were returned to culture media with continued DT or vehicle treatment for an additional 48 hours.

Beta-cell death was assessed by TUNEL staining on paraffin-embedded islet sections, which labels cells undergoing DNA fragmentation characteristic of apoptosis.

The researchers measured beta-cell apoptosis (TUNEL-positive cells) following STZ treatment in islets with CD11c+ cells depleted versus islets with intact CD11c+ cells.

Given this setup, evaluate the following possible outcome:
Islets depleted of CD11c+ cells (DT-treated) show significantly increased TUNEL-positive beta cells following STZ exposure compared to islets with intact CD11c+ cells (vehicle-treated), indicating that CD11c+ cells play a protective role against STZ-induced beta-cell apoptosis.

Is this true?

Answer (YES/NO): NO